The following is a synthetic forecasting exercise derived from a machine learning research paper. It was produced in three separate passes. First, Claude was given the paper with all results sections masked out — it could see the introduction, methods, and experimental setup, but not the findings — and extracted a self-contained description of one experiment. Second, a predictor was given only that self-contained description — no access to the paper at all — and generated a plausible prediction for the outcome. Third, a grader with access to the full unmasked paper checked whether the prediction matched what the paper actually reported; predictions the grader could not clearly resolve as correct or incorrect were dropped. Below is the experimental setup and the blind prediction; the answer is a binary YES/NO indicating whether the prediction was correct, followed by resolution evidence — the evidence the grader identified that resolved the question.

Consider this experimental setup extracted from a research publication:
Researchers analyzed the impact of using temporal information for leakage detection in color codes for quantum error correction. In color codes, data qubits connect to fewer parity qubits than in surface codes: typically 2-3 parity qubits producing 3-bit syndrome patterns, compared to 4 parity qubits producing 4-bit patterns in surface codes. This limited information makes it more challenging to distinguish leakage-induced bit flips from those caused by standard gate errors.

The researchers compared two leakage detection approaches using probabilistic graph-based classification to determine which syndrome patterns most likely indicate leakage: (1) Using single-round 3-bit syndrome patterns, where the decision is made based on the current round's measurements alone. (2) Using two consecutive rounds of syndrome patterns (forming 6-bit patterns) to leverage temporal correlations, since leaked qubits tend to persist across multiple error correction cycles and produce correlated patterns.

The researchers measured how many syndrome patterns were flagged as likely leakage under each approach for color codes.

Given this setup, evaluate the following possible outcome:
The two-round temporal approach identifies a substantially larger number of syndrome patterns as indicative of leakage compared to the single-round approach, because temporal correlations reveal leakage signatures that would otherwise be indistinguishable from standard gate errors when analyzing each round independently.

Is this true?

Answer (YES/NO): YES